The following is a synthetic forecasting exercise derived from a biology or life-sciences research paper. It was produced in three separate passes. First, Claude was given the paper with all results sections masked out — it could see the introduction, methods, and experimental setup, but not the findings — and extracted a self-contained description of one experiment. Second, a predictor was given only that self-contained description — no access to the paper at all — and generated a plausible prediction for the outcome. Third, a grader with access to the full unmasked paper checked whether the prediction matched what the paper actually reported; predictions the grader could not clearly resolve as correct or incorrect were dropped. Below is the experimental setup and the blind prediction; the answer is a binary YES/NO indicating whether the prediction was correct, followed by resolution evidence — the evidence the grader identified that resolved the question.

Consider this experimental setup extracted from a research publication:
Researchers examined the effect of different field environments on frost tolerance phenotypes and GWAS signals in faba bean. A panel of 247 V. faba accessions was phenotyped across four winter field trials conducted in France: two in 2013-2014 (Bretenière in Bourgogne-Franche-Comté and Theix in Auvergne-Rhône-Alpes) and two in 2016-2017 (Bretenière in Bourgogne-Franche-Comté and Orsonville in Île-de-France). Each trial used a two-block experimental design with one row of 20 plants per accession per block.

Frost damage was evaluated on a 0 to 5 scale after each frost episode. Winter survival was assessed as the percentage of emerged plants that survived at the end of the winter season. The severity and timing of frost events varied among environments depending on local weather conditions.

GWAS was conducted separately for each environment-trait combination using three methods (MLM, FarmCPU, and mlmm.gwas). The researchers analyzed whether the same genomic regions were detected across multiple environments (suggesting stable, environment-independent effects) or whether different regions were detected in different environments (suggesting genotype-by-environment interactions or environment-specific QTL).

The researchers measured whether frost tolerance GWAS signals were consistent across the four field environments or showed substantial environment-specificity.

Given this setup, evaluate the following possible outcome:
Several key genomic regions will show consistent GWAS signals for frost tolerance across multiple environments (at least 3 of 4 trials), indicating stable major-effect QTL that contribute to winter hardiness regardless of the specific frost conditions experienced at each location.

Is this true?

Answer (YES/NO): NO